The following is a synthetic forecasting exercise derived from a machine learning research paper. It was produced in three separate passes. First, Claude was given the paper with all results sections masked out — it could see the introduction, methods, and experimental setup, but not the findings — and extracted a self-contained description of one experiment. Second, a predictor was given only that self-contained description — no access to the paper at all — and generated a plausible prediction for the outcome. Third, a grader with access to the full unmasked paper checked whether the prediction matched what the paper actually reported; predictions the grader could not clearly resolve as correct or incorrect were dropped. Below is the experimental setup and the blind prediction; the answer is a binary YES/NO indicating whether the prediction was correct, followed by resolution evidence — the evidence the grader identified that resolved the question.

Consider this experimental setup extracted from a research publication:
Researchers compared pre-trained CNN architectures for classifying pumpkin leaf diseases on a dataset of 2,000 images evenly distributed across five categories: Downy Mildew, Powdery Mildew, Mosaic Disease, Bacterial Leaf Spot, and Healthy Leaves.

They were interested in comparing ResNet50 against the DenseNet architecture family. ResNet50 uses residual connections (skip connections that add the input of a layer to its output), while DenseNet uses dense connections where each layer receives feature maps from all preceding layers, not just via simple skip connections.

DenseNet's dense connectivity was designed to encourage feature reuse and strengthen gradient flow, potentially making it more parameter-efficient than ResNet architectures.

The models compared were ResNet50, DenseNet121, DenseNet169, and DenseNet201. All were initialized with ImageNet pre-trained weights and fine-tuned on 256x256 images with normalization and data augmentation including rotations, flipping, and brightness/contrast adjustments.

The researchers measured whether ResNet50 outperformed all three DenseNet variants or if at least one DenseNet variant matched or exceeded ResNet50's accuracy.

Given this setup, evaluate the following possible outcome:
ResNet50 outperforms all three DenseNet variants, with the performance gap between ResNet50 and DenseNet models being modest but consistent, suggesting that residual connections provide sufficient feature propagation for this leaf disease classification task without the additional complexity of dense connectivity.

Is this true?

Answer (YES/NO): YES